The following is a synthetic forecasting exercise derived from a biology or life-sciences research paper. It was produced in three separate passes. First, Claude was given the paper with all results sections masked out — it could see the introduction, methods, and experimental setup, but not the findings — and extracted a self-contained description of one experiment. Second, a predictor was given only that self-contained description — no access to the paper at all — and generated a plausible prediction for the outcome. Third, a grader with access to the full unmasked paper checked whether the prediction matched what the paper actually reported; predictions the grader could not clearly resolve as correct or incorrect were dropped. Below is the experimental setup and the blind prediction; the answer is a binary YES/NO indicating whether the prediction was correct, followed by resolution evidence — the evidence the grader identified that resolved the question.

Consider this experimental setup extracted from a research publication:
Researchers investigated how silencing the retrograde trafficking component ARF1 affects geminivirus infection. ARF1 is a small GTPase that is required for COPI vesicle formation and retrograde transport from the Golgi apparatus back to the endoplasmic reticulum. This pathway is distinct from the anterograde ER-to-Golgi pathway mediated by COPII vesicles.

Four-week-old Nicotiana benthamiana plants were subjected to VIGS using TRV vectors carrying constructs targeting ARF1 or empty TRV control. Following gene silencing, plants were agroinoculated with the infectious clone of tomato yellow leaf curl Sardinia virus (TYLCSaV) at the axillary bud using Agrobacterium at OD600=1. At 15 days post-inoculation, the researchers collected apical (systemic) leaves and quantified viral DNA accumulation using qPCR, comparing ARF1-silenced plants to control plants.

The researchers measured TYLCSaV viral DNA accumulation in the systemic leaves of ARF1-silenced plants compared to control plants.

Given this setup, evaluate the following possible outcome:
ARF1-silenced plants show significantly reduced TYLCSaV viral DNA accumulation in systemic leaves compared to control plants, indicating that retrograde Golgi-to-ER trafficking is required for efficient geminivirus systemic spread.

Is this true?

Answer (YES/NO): YES